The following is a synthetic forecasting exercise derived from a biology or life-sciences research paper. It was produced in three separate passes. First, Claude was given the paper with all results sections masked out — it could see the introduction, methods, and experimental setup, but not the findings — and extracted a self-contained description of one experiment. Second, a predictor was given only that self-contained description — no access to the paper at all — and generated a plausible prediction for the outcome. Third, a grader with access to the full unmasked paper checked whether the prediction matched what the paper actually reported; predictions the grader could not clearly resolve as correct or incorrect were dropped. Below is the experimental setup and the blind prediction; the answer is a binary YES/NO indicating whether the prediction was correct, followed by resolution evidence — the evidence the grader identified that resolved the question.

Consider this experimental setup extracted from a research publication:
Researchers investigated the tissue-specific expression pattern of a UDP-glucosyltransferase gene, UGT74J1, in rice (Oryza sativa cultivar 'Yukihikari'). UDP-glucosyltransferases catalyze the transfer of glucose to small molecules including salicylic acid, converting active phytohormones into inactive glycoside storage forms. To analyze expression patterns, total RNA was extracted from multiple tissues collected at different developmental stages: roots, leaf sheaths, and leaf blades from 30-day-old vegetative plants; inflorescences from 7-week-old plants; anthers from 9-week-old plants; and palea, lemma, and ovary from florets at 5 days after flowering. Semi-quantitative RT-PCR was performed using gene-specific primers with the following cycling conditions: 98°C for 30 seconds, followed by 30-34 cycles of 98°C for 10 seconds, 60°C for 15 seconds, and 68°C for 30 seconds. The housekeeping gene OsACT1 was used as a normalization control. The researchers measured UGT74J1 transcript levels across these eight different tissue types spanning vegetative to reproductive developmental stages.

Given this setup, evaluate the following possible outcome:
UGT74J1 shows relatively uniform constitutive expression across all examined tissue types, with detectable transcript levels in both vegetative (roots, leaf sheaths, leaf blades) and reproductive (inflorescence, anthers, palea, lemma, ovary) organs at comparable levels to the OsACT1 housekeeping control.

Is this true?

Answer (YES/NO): NO